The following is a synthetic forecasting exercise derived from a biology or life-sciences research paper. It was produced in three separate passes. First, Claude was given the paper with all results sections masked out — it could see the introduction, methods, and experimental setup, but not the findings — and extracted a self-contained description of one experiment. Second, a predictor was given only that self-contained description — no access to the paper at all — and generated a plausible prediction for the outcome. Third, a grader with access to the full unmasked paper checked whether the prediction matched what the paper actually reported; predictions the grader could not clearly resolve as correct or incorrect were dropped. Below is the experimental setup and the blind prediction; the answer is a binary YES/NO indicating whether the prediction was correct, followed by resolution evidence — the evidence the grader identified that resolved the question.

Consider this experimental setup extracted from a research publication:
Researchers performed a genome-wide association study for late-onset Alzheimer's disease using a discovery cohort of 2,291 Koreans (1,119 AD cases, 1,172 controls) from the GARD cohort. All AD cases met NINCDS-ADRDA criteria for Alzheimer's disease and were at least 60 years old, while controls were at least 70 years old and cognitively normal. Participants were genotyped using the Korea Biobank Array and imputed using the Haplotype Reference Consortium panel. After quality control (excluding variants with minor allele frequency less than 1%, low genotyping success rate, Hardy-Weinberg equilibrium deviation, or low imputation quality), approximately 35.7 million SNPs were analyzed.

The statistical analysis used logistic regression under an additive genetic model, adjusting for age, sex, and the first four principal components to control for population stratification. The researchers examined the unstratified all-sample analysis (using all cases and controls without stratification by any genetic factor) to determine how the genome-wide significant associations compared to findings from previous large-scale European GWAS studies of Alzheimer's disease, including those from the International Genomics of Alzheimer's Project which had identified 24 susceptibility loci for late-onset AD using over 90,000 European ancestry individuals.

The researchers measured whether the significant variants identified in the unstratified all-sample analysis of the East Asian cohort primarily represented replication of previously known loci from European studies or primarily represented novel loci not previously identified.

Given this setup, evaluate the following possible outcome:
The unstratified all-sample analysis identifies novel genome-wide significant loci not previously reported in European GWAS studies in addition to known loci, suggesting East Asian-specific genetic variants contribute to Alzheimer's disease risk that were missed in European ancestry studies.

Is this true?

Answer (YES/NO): YES